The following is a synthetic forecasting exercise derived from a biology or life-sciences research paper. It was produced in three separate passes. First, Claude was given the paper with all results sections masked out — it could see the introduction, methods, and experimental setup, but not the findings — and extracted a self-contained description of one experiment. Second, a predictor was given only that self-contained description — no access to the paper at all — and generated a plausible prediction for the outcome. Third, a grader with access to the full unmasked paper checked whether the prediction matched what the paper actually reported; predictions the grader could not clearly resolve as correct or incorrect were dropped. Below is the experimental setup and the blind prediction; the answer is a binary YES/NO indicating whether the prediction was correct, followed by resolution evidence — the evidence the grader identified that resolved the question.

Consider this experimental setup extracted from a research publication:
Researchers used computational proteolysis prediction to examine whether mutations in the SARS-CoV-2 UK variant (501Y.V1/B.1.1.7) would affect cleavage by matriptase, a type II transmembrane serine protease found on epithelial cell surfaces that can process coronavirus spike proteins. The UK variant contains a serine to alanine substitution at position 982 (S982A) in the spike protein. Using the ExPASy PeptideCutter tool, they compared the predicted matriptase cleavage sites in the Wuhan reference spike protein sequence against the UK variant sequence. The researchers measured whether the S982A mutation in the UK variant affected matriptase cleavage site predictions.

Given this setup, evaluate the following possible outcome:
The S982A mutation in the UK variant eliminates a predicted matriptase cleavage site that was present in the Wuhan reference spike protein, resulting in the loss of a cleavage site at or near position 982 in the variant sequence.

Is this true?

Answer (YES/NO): YES